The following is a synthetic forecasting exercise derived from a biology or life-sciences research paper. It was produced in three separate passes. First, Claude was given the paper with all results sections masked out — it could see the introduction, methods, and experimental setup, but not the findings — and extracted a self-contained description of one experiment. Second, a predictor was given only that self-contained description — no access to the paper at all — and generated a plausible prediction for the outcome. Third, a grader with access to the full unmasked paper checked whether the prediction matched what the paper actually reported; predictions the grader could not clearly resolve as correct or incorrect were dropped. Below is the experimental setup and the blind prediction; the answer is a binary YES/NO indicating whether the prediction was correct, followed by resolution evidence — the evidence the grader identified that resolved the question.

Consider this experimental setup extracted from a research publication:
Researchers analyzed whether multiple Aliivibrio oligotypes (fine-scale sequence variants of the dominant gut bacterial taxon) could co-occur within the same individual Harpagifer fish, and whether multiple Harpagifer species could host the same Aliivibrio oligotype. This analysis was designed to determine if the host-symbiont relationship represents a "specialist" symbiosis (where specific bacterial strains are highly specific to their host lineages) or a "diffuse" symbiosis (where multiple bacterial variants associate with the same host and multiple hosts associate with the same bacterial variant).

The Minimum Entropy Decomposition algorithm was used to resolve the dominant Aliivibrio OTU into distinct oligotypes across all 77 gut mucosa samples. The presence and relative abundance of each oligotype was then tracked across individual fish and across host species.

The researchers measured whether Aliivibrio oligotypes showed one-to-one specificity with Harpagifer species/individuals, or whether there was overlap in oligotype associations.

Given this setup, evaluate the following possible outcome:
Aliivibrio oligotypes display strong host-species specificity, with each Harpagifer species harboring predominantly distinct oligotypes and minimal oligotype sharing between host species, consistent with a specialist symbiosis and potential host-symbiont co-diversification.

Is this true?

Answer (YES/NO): NO